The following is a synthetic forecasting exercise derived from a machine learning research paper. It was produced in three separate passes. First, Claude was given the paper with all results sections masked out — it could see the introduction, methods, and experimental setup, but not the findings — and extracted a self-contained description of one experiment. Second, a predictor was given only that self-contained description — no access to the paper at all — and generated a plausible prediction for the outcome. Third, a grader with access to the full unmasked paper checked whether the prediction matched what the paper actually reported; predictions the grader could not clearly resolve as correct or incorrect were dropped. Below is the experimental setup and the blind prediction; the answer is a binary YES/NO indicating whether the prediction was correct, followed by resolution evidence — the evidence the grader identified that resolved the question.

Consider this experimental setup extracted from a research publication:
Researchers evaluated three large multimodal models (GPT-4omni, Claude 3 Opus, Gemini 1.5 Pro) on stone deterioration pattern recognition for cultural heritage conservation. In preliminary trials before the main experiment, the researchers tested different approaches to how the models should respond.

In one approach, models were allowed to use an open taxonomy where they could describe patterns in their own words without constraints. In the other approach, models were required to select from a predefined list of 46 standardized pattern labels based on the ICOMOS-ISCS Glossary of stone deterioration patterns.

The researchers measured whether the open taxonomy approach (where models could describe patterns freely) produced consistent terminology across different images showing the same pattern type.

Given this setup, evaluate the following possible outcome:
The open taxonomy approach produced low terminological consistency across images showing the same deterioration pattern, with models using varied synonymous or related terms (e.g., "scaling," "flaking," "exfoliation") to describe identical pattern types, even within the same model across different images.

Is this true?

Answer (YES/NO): YES